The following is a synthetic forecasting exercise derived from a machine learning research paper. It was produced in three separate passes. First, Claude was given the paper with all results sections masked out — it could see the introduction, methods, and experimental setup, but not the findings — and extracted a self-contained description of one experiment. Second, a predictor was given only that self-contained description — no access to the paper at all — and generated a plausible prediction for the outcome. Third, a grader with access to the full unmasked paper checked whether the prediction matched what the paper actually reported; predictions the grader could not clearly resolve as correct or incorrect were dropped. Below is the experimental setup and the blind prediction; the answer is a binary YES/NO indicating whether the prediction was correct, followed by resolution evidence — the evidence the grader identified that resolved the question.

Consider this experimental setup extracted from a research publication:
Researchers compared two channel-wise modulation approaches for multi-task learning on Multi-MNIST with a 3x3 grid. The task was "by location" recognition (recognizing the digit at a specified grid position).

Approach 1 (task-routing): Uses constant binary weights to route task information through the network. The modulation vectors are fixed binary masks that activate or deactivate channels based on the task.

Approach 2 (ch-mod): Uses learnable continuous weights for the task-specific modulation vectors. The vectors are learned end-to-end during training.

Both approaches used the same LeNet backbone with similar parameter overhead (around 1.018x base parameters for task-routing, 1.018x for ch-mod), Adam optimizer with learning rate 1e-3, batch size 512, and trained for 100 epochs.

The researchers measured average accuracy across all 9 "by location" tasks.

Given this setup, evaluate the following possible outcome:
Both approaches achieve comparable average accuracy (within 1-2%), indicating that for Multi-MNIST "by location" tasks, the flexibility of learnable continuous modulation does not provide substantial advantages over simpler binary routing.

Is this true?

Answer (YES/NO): NO